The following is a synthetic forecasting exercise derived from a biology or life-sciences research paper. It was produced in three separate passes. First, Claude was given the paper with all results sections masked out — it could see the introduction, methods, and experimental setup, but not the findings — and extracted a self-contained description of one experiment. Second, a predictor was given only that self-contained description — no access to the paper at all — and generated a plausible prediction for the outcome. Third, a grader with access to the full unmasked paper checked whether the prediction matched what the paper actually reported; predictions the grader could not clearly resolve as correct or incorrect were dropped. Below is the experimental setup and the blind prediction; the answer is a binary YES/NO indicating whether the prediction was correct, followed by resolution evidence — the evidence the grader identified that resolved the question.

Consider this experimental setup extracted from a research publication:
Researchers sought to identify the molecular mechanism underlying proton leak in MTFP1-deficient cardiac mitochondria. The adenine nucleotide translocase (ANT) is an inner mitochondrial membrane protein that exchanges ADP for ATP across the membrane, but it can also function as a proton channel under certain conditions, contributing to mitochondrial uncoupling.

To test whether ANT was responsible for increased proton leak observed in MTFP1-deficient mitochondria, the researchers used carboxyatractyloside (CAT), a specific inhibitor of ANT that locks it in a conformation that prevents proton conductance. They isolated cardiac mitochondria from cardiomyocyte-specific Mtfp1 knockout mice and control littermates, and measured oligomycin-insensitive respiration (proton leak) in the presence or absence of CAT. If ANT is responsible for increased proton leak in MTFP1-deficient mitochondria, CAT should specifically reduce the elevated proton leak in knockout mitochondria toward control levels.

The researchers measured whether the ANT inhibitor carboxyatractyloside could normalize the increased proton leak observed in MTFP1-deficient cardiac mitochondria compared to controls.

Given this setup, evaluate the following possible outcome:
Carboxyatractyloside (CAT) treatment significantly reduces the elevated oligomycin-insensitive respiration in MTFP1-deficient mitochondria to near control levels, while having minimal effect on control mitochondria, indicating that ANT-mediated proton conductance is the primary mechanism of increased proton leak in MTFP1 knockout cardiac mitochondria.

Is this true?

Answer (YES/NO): YES